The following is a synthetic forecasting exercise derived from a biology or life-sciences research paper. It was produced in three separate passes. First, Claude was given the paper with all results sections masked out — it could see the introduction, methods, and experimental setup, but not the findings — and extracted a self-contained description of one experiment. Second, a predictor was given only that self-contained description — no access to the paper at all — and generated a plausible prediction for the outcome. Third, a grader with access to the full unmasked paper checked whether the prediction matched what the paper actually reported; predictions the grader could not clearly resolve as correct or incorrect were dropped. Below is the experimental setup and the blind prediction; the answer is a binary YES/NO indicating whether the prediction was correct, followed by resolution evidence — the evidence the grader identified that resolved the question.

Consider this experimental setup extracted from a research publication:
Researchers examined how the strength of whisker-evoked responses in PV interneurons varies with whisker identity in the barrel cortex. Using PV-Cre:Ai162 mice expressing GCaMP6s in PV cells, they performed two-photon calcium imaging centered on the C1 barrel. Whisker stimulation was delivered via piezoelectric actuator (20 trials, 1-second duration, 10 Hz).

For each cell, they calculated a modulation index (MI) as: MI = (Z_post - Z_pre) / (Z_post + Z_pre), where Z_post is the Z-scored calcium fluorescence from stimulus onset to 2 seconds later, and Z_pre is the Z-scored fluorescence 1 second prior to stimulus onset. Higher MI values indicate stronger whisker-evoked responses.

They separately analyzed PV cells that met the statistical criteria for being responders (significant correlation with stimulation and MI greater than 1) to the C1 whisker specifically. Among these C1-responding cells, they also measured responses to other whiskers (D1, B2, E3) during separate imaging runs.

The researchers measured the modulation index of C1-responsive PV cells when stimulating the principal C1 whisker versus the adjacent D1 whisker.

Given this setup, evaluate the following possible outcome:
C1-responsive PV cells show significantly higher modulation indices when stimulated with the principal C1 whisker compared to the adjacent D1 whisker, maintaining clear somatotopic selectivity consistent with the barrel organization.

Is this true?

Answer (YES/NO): YES